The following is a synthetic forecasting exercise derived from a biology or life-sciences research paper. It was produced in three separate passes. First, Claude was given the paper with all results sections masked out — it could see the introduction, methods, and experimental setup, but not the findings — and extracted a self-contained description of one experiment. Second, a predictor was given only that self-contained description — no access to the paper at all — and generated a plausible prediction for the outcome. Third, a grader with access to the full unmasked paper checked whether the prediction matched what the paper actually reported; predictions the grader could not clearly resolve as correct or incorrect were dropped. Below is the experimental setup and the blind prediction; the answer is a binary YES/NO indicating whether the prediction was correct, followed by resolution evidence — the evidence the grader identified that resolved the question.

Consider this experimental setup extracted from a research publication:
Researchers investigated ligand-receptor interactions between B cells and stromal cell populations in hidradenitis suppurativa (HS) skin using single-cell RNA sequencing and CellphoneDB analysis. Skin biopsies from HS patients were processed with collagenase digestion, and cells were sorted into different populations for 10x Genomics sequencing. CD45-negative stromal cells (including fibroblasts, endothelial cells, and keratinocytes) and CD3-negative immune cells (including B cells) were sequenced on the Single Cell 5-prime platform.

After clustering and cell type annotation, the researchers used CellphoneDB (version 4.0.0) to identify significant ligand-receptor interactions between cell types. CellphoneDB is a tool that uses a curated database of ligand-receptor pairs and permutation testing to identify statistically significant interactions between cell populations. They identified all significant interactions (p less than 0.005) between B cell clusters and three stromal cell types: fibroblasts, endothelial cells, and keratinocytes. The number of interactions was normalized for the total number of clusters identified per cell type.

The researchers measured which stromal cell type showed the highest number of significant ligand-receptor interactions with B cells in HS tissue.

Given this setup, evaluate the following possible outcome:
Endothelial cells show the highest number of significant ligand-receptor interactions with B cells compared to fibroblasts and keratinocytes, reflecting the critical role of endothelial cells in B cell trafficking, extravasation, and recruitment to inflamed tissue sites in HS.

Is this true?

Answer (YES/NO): NO